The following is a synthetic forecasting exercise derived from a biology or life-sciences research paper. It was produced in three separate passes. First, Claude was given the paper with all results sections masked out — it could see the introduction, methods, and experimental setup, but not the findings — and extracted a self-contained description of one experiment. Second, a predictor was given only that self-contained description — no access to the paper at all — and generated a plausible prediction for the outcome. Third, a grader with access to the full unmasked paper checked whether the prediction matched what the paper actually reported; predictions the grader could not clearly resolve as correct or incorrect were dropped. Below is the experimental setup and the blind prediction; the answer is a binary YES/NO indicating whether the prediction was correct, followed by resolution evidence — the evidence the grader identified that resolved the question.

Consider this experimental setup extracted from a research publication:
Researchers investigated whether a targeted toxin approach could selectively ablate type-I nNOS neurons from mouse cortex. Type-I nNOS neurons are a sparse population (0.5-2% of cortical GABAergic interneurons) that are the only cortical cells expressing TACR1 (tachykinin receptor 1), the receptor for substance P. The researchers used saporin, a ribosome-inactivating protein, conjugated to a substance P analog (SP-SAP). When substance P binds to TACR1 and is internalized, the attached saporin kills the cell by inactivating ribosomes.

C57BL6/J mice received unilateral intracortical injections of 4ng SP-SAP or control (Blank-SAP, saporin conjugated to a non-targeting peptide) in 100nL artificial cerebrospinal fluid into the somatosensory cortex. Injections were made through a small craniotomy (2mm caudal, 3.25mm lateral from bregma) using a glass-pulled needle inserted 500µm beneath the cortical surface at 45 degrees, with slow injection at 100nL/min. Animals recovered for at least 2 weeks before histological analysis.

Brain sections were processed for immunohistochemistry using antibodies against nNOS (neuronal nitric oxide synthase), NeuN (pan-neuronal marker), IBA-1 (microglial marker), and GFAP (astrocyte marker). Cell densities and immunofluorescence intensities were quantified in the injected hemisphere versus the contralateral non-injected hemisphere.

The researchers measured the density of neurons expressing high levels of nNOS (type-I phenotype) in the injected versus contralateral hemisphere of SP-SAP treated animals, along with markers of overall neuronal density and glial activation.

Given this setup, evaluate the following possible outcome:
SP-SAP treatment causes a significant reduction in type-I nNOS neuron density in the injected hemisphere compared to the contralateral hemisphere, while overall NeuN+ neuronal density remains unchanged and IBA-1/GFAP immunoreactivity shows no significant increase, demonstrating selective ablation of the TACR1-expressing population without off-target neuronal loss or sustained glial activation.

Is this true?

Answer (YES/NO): NO